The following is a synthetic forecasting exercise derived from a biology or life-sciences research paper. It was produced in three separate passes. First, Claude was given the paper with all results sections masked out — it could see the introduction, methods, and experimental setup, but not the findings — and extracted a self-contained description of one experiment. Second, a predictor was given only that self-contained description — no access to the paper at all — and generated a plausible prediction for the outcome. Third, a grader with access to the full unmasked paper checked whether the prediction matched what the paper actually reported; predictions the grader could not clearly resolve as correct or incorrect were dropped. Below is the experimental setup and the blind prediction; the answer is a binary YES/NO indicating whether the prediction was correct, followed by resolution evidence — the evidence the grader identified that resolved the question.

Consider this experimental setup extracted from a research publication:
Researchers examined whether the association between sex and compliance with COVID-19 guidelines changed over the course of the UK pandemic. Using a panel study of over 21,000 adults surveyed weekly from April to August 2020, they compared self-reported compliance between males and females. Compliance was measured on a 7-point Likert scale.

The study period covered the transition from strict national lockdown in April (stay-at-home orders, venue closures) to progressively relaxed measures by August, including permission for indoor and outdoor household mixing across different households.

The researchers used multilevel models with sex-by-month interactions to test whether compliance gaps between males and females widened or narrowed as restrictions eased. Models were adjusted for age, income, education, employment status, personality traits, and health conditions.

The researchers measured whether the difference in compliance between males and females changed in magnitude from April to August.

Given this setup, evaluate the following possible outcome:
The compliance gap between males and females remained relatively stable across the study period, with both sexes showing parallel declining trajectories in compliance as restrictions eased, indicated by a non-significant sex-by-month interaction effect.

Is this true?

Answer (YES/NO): YES